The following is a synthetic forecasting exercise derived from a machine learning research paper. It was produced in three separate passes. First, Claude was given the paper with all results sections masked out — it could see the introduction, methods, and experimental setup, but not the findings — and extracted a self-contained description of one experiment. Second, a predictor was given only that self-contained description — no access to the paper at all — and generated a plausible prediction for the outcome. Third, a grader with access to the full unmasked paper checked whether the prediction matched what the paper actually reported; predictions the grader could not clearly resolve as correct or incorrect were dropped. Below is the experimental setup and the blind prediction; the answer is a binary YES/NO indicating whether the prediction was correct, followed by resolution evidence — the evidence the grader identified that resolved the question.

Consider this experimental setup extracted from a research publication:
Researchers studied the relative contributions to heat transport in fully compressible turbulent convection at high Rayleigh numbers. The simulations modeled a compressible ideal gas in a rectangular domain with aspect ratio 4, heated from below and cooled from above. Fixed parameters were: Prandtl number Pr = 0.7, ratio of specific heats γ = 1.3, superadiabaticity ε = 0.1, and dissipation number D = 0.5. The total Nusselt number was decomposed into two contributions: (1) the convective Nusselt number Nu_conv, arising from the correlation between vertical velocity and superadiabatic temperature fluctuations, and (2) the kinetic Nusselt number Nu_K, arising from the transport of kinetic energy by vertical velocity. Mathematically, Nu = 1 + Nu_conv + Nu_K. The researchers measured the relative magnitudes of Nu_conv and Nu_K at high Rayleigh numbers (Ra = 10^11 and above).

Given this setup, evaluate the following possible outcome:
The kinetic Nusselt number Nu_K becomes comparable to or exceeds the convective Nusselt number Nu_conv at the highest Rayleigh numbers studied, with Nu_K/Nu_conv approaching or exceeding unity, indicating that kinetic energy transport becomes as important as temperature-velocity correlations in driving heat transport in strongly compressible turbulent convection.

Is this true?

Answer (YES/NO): NO